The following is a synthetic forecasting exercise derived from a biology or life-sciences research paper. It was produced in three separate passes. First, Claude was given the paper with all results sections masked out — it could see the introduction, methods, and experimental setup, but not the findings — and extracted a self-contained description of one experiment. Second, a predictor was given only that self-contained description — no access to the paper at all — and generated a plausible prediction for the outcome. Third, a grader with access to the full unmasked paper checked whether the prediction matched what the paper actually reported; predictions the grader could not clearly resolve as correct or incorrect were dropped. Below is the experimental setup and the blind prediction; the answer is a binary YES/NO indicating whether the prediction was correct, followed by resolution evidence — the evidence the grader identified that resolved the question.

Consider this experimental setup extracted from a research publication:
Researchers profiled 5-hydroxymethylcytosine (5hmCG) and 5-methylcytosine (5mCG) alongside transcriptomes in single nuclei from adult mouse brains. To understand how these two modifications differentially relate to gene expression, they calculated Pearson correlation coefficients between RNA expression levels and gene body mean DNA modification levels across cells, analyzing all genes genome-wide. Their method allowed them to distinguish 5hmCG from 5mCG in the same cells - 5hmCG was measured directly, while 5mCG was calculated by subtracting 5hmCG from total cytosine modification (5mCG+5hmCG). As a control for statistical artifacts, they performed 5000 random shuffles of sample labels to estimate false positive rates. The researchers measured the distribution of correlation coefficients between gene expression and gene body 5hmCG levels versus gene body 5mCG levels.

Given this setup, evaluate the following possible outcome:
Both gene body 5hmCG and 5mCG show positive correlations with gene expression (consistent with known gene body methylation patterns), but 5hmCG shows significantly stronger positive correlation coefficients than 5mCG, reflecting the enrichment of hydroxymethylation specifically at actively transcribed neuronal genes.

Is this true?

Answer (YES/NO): NO